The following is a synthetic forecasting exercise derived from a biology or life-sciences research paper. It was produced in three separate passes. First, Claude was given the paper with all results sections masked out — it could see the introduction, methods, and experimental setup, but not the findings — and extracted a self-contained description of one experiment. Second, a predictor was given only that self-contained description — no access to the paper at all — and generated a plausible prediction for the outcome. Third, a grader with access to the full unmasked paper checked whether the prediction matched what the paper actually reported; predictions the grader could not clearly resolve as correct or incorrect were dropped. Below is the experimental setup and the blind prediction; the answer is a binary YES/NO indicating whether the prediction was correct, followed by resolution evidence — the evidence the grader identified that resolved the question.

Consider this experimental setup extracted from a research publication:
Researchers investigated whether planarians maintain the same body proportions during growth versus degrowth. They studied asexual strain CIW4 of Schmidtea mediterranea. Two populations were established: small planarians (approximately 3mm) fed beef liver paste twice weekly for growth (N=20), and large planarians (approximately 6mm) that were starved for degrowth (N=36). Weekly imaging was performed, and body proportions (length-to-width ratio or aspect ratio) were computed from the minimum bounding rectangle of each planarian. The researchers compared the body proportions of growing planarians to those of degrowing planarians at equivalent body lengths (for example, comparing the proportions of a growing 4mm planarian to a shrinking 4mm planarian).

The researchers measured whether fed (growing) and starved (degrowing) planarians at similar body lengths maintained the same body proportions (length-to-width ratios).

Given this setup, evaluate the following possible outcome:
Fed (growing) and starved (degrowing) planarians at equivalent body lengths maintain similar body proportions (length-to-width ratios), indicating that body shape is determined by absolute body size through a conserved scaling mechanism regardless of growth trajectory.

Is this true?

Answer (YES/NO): NO